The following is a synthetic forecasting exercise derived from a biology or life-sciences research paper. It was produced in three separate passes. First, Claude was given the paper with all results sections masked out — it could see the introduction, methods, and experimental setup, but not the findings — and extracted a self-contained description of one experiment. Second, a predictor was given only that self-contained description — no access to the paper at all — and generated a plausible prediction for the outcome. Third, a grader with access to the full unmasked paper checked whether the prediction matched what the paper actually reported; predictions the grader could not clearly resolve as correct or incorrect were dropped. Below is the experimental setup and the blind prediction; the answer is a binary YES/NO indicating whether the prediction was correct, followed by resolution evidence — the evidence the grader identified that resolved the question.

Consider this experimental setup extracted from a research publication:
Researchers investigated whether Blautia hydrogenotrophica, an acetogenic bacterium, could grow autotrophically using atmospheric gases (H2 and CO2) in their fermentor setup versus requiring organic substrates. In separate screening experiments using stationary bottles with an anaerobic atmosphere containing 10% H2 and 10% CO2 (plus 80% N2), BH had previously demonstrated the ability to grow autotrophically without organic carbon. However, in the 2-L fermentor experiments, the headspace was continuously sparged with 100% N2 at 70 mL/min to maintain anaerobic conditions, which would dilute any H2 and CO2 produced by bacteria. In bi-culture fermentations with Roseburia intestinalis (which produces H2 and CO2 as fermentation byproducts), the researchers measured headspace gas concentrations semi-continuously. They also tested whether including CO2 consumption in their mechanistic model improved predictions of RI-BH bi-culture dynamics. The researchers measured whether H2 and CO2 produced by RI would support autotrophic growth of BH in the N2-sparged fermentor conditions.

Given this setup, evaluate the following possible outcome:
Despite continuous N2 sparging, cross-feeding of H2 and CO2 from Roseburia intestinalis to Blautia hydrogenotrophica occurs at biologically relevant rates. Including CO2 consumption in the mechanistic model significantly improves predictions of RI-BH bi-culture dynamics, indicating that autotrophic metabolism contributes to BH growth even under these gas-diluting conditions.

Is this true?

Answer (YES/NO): NO